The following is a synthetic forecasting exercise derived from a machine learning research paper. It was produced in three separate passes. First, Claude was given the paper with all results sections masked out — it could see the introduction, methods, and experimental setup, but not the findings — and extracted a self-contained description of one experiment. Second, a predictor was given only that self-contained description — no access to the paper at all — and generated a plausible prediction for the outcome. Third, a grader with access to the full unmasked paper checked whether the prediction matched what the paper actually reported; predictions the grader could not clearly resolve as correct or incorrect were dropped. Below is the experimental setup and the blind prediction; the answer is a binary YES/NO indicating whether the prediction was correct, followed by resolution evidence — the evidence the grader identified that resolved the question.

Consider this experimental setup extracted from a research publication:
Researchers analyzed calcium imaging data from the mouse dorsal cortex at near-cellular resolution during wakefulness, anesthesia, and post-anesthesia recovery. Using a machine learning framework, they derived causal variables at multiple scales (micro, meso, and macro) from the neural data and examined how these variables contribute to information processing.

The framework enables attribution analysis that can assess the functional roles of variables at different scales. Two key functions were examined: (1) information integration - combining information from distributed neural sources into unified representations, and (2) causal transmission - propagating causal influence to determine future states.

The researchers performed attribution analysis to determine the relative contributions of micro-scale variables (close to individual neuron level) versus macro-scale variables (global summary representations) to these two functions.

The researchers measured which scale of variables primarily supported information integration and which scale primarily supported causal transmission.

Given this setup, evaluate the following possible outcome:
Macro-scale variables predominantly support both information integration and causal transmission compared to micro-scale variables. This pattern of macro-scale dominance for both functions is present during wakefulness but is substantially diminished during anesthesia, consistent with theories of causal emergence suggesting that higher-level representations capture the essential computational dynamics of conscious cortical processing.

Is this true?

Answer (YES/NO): NO